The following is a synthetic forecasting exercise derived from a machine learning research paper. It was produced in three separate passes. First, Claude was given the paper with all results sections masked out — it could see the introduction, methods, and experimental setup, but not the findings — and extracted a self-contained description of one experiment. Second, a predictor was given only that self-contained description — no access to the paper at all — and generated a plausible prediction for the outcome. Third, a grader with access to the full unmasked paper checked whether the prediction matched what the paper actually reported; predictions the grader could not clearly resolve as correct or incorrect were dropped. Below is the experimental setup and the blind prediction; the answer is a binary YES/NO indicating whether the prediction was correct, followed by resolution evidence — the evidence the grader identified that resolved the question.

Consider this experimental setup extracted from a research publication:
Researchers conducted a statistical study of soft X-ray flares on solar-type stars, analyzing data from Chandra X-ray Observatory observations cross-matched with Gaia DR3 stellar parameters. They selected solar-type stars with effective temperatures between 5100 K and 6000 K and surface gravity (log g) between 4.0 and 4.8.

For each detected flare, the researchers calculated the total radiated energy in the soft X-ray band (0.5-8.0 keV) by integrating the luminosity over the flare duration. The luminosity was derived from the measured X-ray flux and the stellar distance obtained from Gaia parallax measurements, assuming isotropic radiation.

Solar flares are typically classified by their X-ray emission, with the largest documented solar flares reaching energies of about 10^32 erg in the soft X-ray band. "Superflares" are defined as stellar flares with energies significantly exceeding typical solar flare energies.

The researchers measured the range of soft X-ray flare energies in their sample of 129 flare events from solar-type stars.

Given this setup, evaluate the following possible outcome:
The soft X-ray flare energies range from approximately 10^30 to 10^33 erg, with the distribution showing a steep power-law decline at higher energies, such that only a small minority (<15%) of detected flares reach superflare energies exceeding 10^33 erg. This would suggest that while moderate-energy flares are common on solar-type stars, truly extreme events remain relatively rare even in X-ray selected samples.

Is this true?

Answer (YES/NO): NO